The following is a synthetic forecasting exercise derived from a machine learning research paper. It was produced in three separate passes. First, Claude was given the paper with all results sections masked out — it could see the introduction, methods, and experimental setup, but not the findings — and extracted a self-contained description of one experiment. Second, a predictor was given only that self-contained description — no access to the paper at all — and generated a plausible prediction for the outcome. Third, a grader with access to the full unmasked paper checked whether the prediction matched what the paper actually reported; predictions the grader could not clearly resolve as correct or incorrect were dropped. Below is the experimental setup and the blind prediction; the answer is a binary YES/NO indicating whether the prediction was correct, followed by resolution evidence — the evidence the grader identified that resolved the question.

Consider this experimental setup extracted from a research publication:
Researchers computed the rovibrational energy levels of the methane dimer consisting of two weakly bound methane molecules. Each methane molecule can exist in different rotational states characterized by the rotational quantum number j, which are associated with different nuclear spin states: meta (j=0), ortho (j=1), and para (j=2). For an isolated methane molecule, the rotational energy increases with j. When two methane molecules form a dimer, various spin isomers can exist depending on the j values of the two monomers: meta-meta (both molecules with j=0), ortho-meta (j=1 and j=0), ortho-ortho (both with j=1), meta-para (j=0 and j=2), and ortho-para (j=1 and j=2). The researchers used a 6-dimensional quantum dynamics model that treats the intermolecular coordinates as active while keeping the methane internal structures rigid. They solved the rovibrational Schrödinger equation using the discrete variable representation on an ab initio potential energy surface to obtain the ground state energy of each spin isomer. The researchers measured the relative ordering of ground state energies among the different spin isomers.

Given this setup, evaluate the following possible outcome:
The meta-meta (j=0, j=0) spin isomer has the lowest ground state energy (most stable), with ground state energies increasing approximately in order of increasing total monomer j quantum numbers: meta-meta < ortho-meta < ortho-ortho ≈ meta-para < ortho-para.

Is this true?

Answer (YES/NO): NO